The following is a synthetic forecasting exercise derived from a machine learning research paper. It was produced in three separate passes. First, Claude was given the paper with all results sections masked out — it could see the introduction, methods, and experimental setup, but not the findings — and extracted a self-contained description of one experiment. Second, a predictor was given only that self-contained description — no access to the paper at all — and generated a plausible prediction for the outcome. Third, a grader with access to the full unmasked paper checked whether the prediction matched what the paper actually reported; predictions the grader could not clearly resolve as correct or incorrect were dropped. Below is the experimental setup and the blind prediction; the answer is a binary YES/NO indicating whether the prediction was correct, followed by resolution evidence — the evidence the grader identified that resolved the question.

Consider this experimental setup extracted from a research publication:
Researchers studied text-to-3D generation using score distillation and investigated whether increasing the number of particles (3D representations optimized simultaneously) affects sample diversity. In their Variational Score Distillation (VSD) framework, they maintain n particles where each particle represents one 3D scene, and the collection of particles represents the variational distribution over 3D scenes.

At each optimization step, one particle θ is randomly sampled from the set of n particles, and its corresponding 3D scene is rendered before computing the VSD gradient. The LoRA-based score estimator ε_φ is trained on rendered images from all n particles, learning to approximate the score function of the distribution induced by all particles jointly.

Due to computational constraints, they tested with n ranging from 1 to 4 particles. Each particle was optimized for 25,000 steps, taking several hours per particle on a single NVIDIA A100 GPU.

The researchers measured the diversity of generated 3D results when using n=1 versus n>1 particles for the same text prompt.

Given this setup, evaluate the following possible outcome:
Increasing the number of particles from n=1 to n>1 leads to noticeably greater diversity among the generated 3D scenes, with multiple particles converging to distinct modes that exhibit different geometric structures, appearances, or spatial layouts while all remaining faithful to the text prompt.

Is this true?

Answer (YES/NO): NO